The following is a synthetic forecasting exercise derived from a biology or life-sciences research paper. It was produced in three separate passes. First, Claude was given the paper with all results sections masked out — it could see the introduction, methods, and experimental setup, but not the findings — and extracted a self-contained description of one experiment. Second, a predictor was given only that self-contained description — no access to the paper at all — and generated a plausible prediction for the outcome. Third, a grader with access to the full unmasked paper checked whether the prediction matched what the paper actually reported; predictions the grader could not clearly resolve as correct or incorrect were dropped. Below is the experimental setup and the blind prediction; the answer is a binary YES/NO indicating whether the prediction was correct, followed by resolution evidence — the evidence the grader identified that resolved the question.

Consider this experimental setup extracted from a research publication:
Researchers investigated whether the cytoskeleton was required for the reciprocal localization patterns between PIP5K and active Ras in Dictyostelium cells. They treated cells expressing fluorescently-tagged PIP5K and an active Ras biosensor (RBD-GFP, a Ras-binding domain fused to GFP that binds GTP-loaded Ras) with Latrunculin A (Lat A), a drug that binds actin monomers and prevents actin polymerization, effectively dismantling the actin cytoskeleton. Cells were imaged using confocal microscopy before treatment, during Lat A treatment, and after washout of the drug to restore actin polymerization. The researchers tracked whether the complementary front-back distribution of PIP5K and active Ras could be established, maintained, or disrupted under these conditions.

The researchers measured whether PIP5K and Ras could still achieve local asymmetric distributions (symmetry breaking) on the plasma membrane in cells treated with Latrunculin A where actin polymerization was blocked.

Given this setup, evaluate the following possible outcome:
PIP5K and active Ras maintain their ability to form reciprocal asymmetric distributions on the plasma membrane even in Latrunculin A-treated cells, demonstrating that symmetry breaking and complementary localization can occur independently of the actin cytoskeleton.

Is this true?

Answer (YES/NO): YES